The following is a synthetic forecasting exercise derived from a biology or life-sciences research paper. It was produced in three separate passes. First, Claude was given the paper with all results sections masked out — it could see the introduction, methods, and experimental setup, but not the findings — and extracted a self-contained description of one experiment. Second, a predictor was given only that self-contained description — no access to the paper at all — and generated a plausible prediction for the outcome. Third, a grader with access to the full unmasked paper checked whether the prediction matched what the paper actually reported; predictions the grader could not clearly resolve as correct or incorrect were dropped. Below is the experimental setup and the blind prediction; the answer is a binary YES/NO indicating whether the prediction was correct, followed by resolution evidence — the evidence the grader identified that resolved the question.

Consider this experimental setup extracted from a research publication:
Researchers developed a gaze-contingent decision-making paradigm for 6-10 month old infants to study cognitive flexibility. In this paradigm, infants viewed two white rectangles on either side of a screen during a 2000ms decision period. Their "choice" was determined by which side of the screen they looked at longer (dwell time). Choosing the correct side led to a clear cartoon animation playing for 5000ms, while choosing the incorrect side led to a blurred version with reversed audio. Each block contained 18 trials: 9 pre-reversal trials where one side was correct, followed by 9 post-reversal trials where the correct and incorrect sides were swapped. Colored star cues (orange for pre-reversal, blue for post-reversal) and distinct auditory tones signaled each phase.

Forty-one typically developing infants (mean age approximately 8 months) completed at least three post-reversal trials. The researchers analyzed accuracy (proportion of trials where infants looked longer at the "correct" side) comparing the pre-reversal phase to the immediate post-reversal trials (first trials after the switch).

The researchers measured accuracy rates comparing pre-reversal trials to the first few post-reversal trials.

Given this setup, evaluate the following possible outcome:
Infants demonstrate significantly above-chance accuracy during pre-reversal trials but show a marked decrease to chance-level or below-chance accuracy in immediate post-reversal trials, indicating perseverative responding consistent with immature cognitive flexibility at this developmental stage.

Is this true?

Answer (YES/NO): NO